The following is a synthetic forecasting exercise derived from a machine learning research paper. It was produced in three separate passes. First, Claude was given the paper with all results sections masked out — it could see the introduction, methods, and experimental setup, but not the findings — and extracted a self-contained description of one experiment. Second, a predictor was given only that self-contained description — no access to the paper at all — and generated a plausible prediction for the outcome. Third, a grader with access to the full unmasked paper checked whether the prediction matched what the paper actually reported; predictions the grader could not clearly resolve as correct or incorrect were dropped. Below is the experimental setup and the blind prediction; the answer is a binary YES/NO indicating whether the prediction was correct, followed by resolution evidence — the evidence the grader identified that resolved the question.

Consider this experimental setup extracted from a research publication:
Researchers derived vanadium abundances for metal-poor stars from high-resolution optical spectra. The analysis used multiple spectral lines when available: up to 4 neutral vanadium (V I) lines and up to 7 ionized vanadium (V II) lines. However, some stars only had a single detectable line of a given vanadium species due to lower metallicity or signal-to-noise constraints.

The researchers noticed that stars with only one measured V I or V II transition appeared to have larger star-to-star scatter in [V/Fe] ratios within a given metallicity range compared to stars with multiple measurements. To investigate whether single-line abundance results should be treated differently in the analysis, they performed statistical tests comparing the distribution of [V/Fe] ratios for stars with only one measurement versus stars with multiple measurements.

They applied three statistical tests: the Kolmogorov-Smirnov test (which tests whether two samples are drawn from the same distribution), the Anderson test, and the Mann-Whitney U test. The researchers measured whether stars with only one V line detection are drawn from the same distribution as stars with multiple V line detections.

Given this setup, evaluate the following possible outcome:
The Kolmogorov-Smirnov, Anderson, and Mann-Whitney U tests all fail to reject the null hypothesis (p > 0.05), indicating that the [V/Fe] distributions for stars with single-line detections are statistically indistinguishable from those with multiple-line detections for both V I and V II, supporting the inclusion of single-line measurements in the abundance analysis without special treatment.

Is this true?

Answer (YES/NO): NO